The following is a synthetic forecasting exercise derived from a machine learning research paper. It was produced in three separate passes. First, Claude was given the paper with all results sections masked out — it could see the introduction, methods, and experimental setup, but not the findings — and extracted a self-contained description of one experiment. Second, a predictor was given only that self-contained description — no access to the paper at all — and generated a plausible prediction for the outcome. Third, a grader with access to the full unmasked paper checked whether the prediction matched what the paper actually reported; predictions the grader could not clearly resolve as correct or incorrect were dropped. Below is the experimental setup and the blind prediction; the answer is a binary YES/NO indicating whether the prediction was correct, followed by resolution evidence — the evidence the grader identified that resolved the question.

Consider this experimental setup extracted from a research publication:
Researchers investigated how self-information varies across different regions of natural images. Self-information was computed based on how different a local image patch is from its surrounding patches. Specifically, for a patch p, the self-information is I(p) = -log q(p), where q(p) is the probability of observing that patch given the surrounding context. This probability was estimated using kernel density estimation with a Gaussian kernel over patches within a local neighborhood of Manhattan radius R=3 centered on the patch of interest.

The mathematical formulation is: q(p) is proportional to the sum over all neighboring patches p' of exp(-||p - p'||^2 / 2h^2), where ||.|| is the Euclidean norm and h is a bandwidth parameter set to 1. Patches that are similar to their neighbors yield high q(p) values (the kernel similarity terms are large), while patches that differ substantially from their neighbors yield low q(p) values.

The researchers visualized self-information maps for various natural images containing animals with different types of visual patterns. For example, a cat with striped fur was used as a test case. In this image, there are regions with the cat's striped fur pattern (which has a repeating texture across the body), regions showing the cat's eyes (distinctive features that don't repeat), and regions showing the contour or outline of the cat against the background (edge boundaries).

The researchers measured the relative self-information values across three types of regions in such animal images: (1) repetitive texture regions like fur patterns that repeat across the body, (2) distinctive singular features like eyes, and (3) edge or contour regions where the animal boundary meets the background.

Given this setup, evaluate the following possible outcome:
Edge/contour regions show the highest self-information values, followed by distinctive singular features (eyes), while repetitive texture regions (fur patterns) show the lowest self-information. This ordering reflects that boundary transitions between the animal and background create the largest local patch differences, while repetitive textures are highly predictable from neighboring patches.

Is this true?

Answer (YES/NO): YES